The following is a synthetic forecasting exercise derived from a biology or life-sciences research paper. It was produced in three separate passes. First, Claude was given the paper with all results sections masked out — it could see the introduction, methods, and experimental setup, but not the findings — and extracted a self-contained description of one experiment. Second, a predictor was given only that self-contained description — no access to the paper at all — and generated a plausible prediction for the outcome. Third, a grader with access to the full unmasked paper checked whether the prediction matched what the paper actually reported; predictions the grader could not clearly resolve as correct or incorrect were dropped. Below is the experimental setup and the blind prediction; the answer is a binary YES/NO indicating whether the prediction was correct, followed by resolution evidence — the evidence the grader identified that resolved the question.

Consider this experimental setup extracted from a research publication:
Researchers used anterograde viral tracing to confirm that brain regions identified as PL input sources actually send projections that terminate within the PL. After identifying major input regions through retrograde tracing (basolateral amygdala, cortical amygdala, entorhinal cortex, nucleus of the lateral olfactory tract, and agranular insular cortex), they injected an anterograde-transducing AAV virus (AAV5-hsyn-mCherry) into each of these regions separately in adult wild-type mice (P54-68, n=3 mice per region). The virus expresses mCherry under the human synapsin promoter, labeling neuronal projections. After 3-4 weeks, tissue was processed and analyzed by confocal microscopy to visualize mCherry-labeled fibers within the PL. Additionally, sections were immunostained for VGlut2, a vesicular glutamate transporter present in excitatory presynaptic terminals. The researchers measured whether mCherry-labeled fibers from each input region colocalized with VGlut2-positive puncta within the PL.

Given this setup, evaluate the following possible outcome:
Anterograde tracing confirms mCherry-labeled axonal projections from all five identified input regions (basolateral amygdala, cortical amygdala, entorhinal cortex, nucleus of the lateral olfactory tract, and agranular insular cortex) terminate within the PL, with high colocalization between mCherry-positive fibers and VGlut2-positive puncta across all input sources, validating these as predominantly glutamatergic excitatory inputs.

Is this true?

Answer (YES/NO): YES